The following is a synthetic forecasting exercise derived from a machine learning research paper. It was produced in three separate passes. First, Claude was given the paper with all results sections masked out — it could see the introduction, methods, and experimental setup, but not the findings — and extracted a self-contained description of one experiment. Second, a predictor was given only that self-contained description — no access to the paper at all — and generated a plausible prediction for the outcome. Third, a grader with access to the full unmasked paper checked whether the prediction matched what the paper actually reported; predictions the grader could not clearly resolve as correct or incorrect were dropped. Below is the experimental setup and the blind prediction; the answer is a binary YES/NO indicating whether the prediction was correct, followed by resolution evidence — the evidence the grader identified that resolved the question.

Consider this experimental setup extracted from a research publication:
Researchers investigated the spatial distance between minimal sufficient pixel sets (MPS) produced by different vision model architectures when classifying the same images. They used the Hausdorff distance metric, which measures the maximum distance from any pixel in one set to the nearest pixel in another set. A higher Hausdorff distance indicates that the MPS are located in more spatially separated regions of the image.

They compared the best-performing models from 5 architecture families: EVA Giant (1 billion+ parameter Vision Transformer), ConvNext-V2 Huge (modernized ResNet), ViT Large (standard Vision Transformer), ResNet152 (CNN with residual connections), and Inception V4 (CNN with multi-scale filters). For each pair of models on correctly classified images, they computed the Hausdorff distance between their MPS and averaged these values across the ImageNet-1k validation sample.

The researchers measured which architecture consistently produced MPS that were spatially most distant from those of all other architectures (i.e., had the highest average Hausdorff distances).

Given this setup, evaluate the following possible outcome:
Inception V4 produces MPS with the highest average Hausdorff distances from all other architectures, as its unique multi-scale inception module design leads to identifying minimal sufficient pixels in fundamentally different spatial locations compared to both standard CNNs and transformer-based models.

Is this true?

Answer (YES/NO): YES